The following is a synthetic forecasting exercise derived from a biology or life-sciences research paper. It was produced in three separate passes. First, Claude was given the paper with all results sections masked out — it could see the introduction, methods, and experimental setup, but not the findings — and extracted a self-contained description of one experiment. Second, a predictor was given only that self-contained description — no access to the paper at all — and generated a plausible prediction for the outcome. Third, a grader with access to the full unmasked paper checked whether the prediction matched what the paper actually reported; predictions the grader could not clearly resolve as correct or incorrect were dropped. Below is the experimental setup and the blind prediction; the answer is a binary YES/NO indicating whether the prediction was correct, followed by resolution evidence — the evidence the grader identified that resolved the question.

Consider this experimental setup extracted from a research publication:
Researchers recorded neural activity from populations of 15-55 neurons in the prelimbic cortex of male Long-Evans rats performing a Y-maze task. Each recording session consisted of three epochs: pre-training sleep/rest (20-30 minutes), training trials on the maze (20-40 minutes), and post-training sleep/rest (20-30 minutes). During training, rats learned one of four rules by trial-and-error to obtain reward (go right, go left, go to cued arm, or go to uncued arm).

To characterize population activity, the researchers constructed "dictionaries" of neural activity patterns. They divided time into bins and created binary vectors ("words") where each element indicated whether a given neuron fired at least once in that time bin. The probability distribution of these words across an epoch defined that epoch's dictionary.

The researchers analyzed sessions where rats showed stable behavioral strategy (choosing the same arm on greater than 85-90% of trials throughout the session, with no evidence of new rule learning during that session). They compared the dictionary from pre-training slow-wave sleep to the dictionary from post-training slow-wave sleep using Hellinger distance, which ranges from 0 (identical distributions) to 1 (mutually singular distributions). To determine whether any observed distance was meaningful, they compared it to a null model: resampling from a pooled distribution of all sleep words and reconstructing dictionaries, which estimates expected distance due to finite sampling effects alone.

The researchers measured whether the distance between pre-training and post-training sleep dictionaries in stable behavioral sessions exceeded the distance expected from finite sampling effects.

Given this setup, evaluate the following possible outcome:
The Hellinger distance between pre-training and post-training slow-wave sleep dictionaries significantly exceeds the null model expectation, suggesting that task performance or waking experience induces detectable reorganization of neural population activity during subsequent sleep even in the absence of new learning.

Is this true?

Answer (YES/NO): YES